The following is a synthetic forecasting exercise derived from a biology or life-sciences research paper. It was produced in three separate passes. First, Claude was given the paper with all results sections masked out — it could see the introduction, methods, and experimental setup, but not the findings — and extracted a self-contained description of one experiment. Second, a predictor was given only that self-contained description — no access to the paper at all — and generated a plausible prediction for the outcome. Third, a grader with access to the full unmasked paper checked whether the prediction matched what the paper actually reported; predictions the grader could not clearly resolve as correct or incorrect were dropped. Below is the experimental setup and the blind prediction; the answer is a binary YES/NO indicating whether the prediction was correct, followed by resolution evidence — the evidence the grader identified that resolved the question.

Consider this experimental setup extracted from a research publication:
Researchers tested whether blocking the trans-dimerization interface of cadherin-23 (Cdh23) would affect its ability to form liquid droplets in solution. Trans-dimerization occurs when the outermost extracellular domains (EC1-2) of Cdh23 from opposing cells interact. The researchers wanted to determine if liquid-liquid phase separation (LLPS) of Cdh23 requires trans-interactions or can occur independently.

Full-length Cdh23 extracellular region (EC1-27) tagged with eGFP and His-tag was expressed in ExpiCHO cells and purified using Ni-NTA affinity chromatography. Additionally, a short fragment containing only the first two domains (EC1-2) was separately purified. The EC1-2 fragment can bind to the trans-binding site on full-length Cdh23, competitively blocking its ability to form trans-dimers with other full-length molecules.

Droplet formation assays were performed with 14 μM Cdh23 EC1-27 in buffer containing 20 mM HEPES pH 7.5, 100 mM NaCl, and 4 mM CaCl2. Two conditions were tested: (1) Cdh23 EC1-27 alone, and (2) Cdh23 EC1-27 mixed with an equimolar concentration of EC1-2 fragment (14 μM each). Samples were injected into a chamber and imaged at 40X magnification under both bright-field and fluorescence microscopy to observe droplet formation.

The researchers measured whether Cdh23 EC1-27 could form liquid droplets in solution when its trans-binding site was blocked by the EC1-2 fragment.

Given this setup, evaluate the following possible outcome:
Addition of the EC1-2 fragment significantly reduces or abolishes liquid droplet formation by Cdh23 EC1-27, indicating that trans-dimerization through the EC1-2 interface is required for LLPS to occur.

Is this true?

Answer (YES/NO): NO